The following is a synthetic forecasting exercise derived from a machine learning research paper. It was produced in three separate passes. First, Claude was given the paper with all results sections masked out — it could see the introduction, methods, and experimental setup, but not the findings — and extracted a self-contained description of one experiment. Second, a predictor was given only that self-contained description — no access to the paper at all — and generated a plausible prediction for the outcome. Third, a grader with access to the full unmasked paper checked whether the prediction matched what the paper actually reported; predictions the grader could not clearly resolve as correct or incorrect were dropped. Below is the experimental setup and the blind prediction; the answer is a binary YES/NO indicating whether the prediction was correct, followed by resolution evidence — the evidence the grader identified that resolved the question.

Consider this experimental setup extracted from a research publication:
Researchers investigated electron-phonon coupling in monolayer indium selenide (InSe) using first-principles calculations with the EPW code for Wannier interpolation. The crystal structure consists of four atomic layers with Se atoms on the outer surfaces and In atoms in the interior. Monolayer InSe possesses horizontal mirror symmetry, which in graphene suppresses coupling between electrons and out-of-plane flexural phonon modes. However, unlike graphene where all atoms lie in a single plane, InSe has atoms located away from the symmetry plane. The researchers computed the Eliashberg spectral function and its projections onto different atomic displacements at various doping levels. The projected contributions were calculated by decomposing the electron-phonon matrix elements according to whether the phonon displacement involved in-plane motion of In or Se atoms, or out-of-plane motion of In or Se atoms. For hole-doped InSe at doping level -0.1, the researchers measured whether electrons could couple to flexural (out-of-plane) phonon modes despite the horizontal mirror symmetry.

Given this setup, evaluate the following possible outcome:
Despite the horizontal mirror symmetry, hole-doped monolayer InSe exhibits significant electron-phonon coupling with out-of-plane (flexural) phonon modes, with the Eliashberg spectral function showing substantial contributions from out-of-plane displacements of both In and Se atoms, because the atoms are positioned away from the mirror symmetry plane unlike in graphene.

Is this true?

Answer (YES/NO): NO